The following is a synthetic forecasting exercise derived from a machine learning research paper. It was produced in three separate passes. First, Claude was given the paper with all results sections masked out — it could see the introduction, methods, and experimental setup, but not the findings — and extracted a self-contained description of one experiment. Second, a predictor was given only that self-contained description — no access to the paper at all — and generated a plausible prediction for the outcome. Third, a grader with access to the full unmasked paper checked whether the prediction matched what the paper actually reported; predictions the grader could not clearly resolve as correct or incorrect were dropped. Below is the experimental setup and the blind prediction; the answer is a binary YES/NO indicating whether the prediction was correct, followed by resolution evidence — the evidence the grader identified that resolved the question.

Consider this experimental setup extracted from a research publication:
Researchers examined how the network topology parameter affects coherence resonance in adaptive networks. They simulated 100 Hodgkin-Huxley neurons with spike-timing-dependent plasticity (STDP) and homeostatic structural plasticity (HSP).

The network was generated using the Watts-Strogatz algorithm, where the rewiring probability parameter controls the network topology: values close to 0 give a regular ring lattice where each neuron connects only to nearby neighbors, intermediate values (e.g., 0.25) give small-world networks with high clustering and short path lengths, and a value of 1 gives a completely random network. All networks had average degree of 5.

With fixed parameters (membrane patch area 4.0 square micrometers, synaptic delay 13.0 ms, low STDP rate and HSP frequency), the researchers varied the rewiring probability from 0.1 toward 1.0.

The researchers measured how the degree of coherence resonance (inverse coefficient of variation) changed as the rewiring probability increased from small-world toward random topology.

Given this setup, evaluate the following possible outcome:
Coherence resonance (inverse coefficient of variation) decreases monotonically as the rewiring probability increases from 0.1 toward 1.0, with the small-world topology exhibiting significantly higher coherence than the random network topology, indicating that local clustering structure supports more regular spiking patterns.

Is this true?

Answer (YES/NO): NO